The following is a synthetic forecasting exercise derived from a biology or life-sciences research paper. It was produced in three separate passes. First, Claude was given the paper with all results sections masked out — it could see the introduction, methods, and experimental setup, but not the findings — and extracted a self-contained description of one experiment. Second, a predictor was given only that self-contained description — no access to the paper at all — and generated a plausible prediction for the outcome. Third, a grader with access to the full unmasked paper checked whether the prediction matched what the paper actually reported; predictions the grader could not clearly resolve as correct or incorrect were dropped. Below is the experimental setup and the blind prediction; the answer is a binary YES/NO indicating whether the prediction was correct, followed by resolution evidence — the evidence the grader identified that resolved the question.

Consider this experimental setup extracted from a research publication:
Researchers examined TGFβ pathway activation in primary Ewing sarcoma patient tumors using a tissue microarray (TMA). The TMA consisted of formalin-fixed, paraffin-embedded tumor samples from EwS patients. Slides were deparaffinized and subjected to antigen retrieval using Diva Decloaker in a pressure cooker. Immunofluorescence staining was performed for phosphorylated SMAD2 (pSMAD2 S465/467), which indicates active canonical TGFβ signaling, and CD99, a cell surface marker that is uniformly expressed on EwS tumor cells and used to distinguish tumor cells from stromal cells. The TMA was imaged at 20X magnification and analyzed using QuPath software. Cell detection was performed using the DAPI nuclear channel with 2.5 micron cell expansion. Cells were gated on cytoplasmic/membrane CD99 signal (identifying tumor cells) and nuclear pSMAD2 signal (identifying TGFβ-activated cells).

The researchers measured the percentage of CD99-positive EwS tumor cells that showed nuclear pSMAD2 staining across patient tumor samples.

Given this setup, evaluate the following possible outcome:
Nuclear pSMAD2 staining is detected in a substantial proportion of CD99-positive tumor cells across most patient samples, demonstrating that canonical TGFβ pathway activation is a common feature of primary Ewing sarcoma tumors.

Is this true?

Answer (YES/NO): NO